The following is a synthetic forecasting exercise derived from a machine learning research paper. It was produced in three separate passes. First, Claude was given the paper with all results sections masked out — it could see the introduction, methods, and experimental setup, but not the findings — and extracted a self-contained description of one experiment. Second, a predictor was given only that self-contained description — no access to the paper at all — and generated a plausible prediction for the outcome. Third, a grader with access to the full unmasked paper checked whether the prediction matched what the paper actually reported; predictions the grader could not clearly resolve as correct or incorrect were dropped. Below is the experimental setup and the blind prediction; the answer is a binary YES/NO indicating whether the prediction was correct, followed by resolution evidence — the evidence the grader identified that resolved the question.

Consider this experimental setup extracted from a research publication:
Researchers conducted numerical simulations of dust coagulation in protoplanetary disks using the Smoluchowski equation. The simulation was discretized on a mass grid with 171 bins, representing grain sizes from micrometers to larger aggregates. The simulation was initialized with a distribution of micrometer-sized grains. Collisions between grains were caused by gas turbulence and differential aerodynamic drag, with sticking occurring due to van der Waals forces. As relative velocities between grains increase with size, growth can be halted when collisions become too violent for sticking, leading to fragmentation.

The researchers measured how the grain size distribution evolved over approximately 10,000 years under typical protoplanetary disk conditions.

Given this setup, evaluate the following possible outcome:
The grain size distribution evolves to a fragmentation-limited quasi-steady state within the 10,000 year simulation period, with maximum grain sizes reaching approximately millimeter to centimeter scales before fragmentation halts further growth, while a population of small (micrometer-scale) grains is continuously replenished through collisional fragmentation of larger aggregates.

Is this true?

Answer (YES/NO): NO